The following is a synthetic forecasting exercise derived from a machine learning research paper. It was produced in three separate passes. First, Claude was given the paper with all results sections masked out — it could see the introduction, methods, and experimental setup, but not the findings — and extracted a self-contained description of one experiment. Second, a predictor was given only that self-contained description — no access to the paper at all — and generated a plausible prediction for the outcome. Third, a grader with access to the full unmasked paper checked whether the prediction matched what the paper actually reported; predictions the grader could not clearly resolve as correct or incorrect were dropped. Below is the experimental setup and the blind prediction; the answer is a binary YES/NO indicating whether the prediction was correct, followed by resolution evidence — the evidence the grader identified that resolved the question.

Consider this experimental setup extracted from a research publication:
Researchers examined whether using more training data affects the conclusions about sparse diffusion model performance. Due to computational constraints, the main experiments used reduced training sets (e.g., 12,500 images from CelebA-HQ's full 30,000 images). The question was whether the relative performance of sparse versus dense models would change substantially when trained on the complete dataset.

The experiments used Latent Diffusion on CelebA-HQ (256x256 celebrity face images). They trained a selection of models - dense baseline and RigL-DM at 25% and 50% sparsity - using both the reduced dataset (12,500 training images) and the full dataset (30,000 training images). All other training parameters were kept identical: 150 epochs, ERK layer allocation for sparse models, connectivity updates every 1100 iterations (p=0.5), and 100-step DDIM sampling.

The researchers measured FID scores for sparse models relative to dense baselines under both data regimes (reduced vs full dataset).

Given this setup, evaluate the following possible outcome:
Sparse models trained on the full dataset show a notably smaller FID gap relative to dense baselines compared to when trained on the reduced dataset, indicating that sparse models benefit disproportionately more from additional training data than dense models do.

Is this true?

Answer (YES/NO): NO